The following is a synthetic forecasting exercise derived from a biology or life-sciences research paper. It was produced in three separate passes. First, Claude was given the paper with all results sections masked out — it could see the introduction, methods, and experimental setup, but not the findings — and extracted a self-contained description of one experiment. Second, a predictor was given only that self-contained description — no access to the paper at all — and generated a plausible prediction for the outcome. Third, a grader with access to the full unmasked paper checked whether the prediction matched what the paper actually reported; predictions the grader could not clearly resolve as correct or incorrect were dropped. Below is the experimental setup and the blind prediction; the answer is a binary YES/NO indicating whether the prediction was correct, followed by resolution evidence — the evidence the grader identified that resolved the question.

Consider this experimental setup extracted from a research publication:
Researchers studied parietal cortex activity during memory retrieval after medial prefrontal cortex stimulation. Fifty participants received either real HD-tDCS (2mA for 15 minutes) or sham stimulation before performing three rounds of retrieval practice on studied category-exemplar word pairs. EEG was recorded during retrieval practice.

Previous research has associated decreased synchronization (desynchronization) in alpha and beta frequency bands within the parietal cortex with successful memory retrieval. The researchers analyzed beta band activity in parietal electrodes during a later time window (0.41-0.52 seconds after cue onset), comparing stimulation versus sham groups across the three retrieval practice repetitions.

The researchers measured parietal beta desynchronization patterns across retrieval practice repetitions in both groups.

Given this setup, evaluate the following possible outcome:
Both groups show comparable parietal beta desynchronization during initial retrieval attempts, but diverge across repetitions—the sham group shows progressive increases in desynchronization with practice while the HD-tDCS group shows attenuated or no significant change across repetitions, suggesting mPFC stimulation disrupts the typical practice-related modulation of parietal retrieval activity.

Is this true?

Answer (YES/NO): NO